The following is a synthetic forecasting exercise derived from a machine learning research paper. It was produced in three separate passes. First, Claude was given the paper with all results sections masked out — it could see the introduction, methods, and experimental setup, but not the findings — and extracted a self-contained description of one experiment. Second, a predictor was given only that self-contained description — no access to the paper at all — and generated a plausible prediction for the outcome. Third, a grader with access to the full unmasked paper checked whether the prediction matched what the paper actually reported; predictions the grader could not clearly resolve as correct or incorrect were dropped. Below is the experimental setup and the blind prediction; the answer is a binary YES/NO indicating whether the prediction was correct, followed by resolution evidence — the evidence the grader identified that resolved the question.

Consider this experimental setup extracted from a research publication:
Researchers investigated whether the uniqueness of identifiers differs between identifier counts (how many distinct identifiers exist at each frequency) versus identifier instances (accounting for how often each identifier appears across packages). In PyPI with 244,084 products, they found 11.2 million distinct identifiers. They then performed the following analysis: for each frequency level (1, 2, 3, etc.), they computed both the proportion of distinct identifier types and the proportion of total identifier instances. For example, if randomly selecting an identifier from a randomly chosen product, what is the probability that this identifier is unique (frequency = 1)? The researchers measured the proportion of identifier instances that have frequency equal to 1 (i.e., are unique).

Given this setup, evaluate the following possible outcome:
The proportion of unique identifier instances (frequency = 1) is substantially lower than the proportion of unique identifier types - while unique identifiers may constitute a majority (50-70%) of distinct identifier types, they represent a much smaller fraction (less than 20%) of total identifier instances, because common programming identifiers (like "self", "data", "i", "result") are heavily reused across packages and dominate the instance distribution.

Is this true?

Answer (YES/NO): NO